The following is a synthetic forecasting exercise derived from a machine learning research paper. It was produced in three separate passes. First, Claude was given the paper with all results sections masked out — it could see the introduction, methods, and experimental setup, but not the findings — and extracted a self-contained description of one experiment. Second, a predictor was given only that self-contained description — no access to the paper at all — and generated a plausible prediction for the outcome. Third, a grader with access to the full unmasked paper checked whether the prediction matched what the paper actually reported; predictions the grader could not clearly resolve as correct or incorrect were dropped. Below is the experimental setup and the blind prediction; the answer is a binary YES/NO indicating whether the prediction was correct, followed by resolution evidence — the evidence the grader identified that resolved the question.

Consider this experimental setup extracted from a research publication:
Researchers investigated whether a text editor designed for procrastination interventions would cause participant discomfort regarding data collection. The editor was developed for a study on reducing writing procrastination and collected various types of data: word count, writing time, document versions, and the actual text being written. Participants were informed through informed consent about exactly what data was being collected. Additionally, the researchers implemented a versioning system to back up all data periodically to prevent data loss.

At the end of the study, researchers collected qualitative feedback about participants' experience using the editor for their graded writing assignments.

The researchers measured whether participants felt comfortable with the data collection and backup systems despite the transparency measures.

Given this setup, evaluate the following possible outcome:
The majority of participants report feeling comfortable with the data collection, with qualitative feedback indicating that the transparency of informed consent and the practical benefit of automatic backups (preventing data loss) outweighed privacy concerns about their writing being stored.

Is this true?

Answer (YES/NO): NO